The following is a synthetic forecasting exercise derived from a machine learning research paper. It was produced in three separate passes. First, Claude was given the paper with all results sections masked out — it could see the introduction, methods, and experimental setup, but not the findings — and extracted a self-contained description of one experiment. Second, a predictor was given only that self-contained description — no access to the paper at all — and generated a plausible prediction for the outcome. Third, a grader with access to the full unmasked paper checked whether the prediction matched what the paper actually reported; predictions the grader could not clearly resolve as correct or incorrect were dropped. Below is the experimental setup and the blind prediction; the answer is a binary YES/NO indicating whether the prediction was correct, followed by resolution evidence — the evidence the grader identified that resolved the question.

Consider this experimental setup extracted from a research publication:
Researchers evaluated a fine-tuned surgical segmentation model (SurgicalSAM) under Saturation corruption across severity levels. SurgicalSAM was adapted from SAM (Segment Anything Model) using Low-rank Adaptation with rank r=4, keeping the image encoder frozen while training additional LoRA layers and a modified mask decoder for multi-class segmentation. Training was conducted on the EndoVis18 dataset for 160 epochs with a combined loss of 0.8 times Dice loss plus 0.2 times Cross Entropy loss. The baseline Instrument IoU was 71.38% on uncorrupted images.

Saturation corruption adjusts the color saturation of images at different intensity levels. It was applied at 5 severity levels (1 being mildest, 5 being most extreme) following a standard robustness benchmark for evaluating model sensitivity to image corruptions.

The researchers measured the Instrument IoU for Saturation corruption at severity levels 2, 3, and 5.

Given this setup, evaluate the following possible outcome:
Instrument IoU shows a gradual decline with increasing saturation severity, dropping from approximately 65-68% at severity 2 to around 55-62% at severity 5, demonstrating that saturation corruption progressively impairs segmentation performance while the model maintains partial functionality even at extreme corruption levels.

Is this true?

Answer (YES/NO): NO